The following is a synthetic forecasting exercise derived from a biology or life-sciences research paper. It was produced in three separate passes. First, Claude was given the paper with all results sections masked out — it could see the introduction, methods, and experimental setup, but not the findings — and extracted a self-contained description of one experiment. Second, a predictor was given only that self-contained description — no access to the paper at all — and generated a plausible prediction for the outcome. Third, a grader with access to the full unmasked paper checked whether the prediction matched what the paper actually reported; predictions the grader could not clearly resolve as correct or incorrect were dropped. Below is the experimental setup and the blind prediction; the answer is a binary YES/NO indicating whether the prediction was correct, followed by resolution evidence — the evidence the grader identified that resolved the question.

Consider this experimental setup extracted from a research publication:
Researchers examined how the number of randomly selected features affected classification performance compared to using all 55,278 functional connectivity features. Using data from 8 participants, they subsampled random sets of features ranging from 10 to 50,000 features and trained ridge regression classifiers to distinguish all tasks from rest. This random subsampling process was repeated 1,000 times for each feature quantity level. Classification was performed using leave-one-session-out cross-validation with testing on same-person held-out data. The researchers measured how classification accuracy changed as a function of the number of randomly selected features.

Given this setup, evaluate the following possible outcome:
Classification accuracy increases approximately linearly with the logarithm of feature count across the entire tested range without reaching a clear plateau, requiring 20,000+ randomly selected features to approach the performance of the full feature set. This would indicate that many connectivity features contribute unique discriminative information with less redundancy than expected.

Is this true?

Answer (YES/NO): NO